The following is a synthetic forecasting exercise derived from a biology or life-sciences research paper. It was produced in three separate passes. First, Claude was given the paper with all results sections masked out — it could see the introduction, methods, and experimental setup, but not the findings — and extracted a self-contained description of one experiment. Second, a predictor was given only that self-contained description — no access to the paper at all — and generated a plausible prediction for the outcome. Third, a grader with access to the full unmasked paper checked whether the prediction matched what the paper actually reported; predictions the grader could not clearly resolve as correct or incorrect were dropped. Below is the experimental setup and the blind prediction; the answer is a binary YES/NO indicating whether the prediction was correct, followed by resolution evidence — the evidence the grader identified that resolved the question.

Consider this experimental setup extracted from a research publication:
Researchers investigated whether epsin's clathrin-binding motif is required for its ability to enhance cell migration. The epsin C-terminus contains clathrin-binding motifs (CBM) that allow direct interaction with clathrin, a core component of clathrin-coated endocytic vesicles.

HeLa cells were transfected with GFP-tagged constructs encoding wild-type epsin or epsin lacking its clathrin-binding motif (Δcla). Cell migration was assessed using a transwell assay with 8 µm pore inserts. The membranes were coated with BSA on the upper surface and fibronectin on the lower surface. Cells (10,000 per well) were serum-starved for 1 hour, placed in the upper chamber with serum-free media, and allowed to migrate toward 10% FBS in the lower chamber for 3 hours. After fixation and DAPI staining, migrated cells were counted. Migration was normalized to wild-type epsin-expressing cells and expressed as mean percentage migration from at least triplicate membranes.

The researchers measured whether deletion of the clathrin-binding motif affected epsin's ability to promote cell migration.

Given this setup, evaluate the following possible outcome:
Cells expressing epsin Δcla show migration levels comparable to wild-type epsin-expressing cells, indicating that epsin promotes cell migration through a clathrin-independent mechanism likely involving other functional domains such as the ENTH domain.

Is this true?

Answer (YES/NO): NO